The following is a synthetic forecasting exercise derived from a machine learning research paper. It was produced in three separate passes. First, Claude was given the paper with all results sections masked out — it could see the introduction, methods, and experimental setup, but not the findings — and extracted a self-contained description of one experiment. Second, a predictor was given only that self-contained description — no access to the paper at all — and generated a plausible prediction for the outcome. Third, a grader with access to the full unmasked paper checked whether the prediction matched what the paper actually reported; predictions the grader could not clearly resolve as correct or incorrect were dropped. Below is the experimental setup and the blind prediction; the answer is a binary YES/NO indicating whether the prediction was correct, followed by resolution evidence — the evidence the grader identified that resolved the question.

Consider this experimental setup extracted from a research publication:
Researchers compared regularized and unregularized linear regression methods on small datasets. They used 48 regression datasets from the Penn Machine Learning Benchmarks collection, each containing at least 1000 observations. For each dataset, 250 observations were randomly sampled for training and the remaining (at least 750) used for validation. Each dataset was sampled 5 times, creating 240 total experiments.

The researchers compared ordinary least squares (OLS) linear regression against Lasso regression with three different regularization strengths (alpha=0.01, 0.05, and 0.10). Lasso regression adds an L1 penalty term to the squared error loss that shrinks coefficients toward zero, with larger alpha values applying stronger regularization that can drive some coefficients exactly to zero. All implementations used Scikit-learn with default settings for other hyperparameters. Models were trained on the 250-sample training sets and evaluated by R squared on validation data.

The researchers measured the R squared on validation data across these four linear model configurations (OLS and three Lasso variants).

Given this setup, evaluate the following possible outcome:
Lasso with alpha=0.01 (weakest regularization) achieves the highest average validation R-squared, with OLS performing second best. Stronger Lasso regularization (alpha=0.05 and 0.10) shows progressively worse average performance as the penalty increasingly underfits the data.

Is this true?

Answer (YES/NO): NO